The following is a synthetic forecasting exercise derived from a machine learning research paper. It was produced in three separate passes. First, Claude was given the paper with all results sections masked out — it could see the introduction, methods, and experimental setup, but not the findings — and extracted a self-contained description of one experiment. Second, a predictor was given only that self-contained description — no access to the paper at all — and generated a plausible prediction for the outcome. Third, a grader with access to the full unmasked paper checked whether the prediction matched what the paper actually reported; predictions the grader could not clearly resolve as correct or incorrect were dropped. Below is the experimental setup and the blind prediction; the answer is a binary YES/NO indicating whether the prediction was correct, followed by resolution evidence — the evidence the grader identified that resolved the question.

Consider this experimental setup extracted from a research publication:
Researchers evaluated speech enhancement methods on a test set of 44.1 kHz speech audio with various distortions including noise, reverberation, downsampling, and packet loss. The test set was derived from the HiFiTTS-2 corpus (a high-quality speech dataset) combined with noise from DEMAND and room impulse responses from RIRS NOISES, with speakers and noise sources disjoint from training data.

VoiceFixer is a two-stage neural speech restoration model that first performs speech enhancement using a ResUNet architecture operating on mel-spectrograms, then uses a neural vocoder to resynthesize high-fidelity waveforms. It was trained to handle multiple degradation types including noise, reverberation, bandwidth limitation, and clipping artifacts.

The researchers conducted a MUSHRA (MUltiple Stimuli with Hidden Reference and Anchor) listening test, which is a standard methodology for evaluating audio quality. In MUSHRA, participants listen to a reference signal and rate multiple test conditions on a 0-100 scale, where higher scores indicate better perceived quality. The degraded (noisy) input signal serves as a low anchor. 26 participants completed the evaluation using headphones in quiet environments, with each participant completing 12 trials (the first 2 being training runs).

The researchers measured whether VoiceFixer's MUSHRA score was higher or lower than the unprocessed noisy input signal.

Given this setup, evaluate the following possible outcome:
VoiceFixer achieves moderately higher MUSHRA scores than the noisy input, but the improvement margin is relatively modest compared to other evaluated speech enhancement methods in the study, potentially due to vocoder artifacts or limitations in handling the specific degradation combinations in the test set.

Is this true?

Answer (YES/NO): NO